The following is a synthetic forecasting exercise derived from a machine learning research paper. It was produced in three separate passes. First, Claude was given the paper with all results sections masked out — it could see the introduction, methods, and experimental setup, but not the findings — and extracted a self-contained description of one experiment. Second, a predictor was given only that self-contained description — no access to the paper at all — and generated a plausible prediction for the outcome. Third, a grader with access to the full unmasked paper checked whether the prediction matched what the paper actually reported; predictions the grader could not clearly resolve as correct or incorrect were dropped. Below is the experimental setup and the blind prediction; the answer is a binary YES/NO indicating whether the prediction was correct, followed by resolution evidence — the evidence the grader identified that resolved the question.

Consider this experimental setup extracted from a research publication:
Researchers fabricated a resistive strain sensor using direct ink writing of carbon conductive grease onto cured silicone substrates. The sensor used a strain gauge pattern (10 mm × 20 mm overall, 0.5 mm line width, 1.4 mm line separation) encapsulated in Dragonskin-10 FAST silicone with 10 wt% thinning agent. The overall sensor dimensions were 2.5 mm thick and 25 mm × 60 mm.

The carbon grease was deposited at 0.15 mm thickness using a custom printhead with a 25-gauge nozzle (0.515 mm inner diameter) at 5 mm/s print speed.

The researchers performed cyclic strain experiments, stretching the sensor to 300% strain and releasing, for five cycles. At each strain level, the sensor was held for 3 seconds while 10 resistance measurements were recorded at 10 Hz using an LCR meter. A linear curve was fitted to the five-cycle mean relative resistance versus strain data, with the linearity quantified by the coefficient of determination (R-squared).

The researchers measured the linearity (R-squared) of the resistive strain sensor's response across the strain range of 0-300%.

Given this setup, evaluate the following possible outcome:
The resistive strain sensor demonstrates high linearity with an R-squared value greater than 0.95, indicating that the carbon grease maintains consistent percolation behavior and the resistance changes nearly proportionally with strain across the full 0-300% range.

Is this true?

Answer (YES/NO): YES